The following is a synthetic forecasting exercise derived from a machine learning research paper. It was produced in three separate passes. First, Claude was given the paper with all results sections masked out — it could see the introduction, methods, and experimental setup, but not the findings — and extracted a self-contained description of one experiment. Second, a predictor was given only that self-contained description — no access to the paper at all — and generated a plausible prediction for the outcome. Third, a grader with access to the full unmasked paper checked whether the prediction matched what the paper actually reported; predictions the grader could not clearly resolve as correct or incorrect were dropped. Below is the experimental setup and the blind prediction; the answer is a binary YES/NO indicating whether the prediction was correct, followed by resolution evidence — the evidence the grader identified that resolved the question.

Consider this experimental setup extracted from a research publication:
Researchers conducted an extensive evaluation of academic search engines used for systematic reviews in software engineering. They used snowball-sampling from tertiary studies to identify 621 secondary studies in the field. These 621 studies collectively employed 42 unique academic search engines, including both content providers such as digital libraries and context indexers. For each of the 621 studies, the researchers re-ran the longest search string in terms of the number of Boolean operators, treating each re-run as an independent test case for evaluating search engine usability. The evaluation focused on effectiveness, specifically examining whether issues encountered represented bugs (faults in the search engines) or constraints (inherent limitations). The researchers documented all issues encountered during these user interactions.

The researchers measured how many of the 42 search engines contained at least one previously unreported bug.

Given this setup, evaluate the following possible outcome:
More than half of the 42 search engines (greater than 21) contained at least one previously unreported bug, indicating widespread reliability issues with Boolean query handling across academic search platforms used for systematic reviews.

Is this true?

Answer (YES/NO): NO